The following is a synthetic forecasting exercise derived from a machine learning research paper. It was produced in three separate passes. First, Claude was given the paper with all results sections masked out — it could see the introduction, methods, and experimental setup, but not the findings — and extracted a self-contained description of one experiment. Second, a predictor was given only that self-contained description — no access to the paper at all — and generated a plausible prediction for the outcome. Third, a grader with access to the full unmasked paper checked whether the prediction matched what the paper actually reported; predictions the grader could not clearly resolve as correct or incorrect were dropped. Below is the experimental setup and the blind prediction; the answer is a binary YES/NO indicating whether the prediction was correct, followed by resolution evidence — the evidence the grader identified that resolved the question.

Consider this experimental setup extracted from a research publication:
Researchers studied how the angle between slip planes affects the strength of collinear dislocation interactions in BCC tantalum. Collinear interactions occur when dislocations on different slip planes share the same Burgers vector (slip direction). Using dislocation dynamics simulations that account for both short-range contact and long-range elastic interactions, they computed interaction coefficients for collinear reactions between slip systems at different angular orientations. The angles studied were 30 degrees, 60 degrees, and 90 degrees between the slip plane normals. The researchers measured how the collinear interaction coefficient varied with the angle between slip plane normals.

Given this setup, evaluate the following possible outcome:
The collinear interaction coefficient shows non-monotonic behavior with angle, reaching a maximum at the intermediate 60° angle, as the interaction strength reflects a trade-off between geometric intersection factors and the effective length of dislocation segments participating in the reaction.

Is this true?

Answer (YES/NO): NO